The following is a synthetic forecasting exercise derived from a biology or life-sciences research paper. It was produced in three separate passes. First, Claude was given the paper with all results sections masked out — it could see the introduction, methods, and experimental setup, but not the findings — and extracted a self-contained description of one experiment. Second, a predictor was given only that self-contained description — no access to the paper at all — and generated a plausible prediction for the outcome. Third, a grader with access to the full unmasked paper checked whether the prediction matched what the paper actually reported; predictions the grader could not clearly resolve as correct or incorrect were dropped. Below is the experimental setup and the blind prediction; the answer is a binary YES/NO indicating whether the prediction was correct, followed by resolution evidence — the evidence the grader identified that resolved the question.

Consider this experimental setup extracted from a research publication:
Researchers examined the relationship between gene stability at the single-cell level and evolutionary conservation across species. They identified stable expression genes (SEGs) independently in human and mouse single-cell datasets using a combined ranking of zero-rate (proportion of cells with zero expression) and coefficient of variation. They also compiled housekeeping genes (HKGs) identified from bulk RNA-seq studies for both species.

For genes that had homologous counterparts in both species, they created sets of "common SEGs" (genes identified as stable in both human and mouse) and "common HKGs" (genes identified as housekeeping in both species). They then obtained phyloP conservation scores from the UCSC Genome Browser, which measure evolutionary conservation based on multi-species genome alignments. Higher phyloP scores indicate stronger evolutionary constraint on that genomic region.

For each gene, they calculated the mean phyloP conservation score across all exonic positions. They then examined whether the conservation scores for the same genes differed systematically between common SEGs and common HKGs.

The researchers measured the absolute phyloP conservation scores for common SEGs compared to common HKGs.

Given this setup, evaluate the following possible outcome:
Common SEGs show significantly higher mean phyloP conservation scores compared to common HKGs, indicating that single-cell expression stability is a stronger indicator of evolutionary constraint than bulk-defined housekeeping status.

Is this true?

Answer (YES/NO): YES